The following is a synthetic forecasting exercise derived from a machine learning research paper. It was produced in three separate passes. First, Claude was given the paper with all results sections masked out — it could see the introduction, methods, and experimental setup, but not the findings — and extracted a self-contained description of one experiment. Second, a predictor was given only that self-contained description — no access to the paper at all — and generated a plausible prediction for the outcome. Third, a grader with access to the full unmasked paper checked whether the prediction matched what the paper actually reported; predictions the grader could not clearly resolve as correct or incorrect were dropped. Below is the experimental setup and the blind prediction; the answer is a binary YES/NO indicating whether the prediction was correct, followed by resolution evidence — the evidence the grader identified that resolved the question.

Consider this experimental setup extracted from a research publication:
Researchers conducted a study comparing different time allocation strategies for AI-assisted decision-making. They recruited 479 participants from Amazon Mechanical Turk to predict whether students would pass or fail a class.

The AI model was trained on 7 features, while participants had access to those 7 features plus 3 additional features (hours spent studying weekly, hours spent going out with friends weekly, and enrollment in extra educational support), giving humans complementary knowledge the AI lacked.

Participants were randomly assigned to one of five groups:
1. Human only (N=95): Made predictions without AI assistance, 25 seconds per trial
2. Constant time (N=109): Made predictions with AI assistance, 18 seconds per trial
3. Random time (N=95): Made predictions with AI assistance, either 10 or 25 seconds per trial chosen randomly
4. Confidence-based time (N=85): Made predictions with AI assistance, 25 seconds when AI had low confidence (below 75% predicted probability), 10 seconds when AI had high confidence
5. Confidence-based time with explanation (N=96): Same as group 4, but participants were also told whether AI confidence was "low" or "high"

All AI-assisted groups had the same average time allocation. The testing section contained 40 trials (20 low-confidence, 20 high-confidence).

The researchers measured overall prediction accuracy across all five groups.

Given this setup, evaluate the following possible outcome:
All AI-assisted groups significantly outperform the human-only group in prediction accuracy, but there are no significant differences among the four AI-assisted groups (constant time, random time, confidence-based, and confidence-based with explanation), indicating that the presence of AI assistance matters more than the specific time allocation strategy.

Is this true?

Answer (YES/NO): NO